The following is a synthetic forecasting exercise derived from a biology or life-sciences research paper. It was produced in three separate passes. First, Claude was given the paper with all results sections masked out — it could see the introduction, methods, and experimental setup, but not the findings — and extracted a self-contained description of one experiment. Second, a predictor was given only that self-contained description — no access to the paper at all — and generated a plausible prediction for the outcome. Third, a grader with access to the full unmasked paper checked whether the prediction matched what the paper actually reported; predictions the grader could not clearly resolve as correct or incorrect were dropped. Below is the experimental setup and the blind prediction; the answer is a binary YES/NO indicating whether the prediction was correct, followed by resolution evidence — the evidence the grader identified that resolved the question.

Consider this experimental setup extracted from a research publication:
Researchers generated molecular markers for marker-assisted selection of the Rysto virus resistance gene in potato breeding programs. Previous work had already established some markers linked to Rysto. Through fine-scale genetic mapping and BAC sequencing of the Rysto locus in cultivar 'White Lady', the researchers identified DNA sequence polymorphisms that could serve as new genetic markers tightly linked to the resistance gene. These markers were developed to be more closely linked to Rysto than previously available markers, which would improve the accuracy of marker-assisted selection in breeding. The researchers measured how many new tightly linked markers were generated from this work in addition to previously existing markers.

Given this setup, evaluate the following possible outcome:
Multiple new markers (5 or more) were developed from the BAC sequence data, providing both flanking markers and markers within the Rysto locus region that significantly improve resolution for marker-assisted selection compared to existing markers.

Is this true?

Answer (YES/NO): NO